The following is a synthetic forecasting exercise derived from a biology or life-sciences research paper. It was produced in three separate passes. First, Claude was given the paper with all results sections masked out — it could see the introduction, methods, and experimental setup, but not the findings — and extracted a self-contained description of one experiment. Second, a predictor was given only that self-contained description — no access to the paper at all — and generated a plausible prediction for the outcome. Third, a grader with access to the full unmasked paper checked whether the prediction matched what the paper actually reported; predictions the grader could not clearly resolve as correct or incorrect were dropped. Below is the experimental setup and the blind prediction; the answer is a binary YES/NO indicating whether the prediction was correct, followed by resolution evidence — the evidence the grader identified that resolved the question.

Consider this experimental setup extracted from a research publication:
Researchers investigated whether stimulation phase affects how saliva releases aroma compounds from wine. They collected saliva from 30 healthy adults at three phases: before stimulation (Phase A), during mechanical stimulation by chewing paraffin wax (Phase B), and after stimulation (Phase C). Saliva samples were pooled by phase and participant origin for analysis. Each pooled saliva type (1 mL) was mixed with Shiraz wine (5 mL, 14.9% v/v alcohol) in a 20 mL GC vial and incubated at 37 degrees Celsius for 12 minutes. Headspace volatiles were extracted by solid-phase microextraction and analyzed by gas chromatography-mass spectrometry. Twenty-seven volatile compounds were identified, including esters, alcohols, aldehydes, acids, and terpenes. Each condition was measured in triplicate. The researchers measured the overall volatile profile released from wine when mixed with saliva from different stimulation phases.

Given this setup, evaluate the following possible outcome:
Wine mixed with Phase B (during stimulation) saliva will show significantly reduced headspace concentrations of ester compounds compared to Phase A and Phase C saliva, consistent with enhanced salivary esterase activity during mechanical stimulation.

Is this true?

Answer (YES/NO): NO